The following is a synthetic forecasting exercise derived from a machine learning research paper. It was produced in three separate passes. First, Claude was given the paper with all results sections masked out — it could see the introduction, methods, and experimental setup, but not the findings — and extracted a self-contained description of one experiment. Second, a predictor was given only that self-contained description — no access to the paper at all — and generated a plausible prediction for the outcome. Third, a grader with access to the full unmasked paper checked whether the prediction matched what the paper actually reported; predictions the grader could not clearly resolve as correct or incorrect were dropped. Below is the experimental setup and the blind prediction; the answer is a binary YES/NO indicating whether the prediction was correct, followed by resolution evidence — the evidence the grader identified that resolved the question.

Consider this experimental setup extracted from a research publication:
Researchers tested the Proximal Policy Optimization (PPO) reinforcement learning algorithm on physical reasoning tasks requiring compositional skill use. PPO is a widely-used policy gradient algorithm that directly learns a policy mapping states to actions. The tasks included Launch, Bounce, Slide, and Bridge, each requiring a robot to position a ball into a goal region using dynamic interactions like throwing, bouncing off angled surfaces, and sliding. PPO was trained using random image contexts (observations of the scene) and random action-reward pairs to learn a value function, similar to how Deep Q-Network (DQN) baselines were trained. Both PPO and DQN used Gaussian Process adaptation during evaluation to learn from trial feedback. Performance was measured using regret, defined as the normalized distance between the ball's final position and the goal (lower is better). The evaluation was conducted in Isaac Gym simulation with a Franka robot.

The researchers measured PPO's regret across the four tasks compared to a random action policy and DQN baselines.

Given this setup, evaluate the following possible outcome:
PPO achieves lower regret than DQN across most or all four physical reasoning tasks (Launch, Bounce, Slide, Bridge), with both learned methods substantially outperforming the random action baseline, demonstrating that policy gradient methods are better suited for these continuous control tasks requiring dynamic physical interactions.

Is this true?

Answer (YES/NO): NO